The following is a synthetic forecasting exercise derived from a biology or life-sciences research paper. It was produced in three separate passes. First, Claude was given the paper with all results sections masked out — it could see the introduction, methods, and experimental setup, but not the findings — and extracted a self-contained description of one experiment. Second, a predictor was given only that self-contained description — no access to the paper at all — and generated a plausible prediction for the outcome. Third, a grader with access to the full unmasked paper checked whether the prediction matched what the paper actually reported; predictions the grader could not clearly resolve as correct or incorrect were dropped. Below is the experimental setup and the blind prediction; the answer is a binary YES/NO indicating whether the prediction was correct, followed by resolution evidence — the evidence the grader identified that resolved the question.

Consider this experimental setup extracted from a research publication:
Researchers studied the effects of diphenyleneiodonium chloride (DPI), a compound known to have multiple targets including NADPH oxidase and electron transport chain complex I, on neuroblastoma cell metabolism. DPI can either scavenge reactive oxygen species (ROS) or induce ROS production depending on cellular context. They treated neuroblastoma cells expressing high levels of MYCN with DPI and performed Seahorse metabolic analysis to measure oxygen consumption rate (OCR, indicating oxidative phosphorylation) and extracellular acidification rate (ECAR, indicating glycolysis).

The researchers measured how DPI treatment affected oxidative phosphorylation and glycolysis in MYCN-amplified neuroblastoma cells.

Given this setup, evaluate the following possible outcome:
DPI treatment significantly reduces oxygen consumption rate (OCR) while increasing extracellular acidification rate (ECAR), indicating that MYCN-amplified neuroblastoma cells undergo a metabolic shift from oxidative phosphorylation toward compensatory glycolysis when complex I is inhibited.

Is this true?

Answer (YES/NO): YES